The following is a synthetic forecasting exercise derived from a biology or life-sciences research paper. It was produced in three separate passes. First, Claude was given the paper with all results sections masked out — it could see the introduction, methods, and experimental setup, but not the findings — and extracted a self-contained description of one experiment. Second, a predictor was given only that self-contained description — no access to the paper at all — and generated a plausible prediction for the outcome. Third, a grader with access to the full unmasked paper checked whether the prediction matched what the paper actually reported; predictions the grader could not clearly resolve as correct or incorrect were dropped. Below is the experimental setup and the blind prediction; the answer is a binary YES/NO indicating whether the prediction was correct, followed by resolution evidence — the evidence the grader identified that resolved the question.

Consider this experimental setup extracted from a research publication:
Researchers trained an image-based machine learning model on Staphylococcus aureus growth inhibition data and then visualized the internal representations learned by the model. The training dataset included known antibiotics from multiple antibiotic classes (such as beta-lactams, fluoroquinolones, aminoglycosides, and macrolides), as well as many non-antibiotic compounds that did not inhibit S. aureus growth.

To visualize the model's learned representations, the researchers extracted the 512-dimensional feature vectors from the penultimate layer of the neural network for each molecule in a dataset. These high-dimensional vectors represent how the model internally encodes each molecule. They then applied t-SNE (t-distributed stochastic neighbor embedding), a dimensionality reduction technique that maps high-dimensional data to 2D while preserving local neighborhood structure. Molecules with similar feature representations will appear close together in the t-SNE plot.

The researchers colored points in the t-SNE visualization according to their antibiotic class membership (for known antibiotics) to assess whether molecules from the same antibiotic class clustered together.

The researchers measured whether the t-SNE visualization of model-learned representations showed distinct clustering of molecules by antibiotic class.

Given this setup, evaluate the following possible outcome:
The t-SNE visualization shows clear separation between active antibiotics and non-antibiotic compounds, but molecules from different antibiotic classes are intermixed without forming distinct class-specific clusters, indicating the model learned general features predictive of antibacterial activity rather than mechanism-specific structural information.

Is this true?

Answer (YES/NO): NO